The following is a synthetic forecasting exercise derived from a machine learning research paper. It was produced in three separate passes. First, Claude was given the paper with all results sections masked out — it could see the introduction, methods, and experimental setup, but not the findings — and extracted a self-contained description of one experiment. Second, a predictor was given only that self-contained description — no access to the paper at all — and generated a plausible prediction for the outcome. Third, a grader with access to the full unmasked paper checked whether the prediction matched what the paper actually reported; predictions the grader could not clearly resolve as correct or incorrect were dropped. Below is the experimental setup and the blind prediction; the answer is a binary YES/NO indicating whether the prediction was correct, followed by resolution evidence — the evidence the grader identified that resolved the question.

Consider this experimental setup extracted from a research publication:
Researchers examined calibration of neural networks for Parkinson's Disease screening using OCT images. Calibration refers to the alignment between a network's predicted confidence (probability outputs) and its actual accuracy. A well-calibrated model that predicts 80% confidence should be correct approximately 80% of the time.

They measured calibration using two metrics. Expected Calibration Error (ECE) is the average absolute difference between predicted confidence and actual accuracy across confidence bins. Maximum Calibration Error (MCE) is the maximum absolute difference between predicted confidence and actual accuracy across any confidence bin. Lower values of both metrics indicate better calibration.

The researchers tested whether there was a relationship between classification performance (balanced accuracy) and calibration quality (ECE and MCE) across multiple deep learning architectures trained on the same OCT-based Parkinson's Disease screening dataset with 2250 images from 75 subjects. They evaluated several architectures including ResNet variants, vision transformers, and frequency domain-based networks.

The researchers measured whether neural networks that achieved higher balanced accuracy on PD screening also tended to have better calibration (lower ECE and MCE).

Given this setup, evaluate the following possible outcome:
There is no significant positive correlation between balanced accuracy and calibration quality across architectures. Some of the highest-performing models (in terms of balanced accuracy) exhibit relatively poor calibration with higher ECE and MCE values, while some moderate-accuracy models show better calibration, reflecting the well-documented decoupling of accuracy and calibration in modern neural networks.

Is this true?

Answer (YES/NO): YES